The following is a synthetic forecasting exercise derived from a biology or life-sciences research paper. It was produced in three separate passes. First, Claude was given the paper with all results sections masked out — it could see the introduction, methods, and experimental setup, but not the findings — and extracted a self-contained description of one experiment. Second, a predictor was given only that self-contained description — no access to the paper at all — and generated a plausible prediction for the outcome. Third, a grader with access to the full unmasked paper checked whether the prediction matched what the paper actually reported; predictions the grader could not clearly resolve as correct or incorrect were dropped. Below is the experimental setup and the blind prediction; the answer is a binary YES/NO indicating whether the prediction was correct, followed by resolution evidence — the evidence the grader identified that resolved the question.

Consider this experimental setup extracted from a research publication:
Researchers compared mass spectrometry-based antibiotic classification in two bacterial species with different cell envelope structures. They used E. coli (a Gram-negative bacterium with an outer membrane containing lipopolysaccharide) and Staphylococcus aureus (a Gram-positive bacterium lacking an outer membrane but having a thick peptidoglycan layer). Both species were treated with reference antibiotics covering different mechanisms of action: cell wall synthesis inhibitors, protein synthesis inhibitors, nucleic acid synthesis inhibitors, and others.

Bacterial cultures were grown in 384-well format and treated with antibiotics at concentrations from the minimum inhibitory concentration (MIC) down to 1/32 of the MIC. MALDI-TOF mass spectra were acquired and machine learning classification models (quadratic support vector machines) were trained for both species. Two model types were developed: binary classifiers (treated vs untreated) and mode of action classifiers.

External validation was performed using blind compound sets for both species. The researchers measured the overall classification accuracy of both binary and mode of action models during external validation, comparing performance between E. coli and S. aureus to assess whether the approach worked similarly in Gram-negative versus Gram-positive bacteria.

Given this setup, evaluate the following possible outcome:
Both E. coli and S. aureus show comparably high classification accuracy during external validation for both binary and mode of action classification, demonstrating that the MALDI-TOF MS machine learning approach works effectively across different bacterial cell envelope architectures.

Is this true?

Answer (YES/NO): YES